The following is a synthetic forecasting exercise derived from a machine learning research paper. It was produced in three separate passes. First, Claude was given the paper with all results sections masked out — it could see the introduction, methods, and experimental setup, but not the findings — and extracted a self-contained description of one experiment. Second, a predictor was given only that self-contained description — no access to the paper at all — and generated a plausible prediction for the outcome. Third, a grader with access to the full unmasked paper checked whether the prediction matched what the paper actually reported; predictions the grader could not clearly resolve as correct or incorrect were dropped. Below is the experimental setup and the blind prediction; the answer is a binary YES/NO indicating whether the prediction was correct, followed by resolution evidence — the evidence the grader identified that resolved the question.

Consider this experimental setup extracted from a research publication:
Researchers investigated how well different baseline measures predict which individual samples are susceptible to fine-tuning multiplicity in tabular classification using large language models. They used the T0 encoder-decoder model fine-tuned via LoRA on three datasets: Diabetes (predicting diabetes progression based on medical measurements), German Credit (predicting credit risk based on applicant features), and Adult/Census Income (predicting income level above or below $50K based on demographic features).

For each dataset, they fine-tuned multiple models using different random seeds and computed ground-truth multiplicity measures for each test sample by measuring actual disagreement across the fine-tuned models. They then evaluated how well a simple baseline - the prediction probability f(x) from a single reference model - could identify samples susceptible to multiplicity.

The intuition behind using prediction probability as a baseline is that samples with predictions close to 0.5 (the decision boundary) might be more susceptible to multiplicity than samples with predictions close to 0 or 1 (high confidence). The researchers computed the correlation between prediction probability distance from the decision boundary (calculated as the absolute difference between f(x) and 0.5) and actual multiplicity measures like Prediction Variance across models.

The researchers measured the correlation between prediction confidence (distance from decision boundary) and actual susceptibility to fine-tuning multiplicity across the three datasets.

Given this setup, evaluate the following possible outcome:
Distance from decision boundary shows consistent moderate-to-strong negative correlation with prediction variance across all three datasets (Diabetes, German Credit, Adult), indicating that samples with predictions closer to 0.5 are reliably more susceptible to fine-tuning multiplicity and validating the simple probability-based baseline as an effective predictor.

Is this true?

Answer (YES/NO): NO